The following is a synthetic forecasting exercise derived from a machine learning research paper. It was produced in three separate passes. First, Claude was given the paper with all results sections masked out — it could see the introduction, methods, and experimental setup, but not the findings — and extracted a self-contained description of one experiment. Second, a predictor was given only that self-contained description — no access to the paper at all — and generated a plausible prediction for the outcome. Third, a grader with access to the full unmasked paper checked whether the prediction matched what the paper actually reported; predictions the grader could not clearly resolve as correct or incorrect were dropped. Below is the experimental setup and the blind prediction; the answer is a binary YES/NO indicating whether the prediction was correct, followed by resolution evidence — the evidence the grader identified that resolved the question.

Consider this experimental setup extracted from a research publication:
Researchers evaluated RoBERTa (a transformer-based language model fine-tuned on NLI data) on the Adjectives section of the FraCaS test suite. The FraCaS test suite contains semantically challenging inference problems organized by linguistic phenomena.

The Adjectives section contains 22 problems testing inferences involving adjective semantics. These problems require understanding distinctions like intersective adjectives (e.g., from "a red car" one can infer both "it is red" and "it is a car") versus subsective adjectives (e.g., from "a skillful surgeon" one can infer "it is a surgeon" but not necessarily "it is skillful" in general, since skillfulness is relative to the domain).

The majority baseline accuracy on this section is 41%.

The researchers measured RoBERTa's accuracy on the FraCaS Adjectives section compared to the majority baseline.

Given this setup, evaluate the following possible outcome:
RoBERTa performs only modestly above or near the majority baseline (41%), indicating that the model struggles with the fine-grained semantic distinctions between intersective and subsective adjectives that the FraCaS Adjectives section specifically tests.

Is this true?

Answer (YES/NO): YES